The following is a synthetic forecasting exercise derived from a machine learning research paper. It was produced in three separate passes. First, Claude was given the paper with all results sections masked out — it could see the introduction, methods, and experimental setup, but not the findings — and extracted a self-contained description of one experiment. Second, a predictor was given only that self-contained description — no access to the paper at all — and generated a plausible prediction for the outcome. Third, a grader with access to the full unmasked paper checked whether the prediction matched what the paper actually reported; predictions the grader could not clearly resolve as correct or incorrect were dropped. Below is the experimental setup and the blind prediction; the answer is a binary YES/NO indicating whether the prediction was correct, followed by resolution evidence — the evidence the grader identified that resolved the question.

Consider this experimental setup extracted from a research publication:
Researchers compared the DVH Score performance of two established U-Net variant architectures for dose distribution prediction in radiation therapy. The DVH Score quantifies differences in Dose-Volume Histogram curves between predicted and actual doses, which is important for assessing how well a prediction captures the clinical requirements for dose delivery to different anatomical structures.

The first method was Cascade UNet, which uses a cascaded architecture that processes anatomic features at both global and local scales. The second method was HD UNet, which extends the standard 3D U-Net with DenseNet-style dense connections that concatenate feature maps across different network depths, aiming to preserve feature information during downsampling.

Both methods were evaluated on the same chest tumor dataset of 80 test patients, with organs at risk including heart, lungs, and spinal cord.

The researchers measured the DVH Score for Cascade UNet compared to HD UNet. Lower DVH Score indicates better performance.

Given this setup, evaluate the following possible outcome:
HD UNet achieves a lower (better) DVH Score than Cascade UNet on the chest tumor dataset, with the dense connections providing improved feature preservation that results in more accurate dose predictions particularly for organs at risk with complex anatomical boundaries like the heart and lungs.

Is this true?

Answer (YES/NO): YES